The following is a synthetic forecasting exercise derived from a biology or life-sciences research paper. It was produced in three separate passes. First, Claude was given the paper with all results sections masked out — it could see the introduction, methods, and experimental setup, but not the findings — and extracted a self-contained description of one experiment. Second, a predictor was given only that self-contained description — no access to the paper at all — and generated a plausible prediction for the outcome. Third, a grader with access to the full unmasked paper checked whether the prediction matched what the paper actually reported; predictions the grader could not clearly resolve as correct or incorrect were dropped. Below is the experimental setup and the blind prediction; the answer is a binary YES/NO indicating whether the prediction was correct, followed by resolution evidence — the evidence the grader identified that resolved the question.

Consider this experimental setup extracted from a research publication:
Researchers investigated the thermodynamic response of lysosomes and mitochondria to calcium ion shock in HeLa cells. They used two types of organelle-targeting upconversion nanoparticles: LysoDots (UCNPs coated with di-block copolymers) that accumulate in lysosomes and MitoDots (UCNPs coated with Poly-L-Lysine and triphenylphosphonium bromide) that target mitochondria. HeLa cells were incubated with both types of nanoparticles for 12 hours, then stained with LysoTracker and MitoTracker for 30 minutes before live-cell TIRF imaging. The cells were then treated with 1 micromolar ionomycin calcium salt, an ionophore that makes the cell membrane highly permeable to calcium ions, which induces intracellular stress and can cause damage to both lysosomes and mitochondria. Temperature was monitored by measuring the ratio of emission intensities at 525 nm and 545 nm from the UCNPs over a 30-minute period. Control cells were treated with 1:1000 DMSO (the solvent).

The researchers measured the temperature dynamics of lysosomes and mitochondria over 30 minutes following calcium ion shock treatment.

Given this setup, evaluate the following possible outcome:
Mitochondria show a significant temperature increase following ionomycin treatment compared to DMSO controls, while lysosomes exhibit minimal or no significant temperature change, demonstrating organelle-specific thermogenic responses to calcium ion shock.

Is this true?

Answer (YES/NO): NO